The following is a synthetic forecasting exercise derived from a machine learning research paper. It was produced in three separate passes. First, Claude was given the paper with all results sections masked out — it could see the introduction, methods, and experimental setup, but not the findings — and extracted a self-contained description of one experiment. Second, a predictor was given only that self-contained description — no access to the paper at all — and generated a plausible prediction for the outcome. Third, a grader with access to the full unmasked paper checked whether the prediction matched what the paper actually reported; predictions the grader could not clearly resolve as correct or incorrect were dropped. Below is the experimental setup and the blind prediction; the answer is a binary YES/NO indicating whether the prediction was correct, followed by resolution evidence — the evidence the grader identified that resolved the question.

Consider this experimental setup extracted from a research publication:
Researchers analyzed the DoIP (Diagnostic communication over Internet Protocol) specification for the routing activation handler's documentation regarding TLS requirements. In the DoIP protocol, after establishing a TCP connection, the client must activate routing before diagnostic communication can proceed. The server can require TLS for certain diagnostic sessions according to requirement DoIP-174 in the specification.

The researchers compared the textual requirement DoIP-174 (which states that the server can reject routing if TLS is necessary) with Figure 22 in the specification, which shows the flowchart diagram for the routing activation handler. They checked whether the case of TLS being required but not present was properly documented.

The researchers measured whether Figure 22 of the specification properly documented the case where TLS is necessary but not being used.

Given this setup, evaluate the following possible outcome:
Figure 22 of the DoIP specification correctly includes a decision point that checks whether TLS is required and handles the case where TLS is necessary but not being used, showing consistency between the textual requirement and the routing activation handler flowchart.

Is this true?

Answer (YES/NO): NO